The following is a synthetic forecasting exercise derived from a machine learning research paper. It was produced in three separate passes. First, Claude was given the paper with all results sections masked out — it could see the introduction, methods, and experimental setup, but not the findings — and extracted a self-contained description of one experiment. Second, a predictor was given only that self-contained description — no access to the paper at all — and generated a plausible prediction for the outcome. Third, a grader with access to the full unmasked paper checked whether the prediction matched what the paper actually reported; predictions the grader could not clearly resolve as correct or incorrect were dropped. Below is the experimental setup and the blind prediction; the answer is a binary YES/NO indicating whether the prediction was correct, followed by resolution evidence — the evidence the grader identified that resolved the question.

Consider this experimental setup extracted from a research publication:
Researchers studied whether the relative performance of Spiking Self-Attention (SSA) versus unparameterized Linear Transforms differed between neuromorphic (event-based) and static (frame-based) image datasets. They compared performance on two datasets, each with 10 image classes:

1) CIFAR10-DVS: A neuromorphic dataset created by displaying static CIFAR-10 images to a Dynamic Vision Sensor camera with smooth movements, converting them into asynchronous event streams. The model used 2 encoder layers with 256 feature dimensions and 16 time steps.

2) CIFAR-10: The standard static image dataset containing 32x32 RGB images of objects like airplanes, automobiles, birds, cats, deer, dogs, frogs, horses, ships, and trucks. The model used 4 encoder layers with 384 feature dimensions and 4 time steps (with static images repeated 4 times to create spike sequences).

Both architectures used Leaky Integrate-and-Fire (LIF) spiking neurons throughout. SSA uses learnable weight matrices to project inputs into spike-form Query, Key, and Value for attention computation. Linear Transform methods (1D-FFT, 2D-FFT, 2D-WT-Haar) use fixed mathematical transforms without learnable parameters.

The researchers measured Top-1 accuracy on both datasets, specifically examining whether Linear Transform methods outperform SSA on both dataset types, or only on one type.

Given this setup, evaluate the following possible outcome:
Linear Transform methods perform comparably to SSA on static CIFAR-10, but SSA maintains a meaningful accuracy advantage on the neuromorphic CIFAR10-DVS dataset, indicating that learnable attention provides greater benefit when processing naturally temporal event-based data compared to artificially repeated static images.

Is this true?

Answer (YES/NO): NO